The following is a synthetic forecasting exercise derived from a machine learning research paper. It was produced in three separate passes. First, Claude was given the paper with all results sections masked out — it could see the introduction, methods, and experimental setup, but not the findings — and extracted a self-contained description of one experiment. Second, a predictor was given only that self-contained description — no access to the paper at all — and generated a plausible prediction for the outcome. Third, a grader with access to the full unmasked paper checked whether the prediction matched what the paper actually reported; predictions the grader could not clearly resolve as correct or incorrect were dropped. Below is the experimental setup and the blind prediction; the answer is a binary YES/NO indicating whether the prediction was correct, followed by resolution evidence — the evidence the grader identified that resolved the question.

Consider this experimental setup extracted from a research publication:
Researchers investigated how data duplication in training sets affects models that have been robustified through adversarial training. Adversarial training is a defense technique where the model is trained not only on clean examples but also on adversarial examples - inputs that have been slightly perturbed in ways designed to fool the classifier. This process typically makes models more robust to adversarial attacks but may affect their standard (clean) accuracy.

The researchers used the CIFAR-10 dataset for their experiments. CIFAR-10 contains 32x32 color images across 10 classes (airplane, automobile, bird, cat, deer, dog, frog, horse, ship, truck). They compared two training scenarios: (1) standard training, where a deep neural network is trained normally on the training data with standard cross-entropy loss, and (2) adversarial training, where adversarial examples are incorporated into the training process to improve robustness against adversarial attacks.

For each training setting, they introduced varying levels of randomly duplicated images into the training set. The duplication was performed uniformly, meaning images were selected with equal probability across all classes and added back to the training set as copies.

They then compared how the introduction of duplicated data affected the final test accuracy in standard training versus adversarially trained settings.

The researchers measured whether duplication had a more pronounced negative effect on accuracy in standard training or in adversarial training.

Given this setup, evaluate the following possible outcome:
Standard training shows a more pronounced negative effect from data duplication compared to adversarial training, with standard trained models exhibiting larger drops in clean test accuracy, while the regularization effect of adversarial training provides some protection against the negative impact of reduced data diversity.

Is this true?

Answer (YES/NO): NO